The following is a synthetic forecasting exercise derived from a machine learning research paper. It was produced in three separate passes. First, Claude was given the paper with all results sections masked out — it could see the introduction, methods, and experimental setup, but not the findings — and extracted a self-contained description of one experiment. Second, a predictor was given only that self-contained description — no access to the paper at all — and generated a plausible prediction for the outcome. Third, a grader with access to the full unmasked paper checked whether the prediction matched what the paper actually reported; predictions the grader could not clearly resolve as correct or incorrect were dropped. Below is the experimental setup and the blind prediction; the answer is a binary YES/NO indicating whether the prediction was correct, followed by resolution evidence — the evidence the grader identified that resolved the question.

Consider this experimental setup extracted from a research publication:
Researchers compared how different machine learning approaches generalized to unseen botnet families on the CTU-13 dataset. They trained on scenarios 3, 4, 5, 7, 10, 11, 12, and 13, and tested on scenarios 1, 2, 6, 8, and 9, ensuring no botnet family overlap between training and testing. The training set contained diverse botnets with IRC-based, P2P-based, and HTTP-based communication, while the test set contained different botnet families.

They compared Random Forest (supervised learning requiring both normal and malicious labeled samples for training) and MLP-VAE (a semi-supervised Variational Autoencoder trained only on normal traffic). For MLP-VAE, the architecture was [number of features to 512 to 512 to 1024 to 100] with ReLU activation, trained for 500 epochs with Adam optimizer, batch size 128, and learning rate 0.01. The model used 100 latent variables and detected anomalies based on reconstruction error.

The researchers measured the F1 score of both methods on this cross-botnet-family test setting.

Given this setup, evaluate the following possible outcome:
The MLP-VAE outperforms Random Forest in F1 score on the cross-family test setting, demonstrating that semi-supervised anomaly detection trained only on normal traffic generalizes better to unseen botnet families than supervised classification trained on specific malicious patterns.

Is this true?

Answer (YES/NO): YES